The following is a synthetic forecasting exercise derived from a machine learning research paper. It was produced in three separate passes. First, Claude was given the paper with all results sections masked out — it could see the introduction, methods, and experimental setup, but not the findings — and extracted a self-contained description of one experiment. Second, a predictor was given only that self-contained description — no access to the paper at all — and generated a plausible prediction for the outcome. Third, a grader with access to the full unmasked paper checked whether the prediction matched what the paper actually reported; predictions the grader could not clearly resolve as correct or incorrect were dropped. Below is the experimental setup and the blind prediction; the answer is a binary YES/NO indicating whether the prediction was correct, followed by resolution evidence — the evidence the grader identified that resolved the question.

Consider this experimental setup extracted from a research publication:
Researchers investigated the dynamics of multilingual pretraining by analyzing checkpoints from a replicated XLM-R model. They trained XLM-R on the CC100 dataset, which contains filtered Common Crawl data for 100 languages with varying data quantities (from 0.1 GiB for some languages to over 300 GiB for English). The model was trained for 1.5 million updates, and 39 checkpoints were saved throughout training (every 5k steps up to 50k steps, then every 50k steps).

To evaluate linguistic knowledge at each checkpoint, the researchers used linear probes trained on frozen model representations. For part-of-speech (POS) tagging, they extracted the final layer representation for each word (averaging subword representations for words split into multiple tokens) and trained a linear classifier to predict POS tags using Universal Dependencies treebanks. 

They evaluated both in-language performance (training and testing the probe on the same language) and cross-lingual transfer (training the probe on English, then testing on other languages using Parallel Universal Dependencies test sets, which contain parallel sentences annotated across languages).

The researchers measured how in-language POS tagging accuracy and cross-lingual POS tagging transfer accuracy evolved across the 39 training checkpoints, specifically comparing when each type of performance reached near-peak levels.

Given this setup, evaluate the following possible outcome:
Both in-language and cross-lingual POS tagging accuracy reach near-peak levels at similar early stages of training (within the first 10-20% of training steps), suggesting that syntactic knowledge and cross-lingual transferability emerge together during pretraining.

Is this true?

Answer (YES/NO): NO